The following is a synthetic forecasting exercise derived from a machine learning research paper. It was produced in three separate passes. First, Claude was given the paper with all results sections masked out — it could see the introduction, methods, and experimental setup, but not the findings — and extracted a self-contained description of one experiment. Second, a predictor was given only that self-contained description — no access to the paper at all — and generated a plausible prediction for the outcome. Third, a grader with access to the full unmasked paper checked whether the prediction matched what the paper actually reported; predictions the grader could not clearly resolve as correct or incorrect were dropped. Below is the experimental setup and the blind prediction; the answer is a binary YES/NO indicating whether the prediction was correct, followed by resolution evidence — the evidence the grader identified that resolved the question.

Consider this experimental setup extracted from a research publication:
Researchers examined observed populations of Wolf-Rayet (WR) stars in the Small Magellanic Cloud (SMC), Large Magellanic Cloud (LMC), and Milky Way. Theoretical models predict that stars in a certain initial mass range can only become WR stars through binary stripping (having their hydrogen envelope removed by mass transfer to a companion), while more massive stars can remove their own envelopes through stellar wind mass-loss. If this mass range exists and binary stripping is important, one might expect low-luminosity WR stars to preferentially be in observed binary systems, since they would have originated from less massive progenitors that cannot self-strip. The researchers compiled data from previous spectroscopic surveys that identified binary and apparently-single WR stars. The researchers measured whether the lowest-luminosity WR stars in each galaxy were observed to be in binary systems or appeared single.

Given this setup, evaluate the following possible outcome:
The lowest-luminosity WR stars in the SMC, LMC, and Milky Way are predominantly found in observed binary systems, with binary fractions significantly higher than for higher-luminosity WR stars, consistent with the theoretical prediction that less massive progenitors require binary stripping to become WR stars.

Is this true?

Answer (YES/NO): NO